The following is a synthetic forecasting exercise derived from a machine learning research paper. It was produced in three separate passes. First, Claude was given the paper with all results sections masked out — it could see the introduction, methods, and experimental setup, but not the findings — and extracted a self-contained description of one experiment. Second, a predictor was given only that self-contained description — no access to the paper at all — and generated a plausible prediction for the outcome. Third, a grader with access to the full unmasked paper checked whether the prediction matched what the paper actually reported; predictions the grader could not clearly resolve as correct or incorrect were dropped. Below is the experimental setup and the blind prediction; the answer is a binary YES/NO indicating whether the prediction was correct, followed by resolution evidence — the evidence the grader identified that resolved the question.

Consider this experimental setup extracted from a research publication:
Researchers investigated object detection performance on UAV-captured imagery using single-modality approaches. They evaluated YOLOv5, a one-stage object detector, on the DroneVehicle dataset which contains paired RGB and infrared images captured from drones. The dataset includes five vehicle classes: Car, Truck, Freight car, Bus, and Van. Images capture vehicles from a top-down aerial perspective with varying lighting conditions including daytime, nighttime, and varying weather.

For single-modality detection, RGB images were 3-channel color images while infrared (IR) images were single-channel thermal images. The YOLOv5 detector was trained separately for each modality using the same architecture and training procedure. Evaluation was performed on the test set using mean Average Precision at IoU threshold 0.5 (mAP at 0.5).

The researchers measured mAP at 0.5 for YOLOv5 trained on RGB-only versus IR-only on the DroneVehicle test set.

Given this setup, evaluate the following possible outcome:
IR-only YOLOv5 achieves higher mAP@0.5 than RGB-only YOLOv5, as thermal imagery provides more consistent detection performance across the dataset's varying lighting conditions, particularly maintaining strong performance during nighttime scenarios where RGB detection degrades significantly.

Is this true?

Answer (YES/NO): YES